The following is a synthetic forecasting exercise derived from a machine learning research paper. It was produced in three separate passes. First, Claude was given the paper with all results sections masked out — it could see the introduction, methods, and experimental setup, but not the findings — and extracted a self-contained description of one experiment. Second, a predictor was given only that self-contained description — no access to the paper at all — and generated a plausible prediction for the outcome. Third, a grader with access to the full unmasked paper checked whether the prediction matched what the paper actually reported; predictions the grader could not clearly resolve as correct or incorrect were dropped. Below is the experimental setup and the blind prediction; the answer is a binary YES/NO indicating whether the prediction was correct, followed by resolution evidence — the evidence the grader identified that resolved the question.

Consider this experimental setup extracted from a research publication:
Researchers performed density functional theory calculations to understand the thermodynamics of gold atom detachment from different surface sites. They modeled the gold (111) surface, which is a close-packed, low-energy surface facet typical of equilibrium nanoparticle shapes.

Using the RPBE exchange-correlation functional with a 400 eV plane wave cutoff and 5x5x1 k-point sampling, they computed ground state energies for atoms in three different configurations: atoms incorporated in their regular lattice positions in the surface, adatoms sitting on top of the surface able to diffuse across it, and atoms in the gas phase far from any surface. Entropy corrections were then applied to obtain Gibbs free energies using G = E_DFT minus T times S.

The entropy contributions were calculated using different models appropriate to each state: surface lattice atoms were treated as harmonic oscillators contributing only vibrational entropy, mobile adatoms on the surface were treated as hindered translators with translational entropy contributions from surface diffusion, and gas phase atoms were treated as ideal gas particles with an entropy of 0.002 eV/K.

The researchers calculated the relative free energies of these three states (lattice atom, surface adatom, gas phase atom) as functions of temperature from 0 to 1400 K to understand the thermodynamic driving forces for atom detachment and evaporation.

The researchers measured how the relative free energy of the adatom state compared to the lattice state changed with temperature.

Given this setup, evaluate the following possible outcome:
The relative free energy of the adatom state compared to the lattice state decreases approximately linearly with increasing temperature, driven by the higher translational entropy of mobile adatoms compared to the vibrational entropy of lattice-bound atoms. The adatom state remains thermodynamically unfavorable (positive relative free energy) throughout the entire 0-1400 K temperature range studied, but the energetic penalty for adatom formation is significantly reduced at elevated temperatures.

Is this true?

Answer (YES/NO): NO